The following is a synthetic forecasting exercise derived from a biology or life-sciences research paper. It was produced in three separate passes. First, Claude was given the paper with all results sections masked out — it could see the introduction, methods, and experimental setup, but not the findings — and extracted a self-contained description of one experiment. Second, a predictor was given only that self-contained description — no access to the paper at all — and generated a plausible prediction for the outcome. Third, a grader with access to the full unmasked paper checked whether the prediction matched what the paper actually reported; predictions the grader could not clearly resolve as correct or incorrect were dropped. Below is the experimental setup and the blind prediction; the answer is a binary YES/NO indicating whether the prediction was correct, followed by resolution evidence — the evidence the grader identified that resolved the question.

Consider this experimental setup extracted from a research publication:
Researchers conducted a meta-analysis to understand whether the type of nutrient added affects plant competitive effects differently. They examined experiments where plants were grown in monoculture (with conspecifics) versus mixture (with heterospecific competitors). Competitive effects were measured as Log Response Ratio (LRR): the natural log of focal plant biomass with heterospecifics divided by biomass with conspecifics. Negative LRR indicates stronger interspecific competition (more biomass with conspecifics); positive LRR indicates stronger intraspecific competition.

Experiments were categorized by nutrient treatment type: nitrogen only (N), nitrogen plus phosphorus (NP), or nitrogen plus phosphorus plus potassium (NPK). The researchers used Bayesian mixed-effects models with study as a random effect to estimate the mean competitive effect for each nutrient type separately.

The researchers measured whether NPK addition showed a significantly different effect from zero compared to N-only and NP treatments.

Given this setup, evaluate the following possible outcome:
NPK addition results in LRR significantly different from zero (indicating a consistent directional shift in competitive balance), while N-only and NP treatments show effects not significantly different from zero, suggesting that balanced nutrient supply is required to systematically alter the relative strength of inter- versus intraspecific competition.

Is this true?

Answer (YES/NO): YES